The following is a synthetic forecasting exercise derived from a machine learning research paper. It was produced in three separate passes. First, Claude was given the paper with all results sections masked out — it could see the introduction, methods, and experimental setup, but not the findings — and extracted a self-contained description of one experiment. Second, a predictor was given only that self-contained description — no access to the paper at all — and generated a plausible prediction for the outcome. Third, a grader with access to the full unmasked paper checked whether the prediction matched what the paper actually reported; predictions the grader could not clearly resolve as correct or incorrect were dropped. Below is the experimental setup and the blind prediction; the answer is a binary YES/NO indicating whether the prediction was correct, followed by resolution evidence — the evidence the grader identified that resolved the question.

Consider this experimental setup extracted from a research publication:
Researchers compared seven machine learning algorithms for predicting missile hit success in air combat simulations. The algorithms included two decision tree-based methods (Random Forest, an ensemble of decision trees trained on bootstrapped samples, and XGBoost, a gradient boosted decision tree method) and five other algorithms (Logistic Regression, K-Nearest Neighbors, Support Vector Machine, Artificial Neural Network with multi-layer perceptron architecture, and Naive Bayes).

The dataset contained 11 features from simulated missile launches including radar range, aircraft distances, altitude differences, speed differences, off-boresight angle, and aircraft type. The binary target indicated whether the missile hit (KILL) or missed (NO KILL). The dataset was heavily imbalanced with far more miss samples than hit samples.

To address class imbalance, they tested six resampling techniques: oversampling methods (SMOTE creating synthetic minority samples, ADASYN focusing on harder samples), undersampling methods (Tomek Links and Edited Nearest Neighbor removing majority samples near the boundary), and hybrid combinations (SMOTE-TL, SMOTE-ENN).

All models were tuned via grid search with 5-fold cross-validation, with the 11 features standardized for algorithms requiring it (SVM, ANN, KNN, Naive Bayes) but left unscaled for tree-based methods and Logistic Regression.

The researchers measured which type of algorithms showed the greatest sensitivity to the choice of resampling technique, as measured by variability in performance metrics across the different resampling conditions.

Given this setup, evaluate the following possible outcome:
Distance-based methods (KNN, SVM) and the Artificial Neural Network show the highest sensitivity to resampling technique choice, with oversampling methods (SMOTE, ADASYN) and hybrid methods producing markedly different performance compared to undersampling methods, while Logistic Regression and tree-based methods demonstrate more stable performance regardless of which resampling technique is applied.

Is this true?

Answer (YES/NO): NO